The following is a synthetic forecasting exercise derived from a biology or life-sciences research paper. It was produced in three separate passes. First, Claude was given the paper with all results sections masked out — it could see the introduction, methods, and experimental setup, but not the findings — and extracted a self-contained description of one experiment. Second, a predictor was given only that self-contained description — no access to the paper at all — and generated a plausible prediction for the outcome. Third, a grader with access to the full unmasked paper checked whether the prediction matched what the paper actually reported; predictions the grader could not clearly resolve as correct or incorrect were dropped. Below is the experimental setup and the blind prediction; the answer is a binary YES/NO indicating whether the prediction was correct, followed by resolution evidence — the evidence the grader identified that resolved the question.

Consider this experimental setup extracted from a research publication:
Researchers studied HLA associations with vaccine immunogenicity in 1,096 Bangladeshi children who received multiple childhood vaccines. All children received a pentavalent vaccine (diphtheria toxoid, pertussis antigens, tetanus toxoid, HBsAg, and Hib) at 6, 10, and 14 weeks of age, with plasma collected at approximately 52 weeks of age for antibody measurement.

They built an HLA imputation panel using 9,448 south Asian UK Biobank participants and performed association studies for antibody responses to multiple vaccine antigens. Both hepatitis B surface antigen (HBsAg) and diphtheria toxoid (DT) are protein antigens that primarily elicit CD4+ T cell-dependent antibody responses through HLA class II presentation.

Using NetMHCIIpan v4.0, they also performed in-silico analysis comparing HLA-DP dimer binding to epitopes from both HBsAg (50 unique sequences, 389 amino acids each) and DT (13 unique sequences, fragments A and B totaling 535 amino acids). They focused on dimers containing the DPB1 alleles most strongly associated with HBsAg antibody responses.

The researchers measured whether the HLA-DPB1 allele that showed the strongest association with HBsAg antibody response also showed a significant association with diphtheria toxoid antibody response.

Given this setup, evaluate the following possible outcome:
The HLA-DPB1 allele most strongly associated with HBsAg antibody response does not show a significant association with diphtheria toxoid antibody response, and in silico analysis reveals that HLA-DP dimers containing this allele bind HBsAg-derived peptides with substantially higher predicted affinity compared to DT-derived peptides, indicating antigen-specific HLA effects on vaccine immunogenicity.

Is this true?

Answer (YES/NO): NO